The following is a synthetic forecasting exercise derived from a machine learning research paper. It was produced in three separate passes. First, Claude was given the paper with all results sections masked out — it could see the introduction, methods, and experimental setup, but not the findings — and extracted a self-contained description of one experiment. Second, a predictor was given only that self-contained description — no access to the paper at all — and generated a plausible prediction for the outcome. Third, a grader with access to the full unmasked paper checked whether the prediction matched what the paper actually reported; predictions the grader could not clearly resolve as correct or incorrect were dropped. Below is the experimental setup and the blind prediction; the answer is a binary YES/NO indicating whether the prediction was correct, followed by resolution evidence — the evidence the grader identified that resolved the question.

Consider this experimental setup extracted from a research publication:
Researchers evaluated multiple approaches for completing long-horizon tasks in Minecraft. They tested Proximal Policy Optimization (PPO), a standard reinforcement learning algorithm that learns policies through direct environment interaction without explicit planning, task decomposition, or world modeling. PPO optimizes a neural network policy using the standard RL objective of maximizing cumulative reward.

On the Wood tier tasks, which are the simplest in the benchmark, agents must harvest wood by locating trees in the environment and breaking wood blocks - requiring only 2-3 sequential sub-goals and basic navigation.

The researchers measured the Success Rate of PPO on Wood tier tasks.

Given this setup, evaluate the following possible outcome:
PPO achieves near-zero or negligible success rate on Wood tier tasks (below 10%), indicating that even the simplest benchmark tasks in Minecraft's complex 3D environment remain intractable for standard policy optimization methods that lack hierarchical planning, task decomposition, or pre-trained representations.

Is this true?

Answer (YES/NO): NO